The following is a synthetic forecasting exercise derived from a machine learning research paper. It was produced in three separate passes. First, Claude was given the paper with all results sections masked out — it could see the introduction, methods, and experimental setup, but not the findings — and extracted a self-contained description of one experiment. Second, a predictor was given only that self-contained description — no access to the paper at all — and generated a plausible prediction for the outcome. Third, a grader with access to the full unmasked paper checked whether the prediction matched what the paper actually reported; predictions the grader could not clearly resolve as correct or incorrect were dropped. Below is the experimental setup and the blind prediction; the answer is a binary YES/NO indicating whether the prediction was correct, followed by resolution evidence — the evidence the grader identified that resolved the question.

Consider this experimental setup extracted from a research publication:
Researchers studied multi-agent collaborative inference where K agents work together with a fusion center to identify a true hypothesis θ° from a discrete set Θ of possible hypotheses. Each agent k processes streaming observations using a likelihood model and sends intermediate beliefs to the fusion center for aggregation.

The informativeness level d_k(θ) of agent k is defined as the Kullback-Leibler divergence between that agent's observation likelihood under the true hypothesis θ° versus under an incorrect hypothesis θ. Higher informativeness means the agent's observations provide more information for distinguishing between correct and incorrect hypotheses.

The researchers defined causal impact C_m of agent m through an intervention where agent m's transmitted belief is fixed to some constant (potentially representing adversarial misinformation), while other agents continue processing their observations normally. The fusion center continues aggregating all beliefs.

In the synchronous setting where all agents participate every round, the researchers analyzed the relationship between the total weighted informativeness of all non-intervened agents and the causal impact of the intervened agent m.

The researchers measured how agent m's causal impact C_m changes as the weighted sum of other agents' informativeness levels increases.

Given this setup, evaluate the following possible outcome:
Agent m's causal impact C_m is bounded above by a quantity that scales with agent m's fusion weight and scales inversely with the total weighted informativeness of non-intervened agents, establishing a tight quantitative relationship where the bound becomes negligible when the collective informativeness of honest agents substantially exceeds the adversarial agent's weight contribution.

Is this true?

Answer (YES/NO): NO